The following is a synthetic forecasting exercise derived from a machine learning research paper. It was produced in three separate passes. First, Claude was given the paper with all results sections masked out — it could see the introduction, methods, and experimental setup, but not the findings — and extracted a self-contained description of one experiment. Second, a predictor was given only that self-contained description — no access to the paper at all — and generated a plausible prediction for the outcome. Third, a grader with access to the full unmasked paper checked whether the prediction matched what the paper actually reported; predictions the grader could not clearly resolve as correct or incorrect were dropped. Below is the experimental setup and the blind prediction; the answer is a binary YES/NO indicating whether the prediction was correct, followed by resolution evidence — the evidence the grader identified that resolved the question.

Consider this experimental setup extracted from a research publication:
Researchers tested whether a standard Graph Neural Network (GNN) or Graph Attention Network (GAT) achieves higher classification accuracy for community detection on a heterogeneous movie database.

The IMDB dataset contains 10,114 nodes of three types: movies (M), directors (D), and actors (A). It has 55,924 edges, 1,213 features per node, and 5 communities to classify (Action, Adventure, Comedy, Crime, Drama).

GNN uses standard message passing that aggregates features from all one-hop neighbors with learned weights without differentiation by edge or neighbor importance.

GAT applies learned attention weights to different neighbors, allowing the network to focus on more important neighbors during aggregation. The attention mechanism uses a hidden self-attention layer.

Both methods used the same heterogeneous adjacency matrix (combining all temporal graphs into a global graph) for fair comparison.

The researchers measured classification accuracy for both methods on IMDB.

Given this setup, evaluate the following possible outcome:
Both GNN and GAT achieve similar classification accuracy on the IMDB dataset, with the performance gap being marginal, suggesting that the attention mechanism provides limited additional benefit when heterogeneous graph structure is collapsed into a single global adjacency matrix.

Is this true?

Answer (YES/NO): NO